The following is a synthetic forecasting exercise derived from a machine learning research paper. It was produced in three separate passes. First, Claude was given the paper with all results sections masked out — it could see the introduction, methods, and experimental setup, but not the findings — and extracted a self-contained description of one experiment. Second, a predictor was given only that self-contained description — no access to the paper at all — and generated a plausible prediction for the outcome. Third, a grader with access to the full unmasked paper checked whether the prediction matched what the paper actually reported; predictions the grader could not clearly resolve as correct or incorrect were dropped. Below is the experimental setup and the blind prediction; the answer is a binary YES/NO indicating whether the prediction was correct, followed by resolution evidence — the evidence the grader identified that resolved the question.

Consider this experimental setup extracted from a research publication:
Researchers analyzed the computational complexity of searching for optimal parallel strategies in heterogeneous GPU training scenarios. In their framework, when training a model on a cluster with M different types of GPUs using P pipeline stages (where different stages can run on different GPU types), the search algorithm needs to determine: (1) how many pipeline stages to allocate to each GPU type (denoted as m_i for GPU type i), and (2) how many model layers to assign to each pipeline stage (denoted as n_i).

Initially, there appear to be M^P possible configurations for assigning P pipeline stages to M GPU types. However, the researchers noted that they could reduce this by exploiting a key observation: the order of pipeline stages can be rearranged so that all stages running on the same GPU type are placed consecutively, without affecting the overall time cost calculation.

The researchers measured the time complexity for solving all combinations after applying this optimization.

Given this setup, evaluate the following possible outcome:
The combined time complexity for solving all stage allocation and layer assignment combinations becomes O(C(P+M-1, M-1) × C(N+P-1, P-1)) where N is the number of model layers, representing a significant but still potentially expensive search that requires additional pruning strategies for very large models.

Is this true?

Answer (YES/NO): NO